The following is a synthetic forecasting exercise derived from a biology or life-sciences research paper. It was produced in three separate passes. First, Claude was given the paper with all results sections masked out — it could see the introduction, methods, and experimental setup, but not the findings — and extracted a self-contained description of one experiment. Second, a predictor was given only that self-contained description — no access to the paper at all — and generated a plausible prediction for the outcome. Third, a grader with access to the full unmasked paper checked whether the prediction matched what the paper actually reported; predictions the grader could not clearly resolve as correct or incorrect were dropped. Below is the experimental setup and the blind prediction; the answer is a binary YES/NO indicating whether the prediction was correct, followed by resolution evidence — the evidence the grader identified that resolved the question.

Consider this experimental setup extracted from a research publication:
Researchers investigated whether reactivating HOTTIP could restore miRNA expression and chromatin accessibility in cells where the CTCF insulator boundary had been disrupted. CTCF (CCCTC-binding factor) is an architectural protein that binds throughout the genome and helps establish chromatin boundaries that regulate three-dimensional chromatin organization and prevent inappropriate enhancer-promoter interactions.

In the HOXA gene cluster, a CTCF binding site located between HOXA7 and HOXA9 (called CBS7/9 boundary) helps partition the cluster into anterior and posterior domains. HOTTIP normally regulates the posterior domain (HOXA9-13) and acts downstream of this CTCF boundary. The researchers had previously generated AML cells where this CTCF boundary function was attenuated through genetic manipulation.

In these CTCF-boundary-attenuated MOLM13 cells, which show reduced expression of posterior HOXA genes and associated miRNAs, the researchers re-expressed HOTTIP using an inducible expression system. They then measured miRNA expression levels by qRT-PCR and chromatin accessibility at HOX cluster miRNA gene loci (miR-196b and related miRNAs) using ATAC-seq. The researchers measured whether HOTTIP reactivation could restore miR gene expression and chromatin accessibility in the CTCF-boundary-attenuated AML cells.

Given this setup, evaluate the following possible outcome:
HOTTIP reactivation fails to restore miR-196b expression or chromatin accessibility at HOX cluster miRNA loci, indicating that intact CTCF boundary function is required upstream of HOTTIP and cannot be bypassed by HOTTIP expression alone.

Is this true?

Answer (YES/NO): NO